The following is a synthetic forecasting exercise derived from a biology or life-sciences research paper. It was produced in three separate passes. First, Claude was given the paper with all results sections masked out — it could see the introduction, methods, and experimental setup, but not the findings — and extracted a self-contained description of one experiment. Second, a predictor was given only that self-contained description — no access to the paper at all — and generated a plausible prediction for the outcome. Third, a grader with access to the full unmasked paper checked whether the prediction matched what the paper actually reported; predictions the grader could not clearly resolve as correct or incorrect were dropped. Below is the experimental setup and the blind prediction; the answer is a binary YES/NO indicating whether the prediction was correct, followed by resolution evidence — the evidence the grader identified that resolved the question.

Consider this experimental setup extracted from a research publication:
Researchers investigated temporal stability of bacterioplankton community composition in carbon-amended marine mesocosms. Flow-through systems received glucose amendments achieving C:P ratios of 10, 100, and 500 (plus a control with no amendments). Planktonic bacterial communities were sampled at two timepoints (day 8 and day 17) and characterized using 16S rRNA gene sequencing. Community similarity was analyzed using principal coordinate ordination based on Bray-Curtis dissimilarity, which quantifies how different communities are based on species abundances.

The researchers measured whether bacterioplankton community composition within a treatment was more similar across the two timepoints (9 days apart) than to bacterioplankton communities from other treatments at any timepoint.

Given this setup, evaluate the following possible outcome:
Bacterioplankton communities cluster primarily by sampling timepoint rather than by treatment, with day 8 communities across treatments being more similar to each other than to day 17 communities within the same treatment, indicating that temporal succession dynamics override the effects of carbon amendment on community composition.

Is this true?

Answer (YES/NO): NO